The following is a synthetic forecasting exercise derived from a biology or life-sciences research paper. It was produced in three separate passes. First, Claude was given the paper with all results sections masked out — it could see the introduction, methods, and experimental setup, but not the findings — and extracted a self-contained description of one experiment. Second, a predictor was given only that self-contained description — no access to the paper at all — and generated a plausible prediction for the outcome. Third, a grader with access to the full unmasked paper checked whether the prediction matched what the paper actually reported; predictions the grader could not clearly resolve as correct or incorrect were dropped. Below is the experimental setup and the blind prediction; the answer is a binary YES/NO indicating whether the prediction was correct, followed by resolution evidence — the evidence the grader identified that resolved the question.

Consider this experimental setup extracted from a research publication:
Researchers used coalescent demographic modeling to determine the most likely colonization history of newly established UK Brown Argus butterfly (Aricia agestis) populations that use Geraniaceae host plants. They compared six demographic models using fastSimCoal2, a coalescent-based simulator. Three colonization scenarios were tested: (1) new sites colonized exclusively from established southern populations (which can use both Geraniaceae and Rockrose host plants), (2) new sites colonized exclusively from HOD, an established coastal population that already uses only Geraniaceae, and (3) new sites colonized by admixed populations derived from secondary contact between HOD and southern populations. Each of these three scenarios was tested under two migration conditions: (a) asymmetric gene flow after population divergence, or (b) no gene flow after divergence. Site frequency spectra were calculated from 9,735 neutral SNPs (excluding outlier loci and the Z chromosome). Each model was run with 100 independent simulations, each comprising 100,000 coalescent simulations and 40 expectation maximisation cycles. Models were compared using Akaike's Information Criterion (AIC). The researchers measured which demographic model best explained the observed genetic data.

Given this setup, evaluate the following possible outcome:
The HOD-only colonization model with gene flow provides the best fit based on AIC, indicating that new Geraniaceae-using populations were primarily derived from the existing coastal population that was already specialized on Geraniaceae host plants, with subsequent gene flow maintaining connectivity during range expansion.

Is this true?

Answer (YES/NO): NO